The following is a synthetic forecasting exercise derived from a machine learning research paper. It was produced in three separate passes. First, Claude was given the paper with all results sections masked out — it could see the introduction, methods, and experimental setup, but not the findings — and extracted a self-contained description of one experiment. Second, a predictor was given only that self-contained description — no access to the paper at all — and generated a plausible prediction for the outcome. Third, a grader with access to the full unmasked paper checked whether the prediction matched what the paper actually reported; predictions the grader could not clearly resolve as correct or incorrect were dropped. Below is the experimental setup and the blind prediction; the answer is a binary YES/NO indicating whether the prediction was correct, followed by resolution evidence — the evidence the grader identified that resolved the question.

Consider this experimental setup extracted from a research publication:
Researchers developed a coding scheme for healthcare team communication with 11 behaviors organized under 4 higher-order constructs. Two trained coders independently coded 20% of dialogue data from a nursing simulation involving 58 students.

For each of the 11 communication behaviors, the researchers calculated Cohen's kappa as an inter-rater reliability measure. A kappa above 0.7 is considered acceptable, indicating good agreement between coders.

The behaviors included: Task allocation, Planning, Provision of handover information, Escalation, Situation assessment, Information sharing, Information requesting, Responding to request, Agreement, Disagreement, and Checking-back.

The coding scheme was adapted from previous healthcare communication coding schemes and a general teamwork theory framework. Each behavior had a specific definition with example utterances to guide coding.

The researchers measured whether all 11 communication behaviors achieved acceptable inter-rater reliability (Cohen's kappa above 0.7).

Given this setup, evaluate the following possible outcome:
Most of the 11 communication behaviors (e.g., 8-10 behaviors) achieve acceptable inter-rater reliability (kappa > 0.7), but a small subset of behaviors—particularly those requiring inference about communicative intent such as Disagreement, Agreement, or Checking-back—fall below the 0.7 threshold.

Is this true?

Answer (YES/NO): NO